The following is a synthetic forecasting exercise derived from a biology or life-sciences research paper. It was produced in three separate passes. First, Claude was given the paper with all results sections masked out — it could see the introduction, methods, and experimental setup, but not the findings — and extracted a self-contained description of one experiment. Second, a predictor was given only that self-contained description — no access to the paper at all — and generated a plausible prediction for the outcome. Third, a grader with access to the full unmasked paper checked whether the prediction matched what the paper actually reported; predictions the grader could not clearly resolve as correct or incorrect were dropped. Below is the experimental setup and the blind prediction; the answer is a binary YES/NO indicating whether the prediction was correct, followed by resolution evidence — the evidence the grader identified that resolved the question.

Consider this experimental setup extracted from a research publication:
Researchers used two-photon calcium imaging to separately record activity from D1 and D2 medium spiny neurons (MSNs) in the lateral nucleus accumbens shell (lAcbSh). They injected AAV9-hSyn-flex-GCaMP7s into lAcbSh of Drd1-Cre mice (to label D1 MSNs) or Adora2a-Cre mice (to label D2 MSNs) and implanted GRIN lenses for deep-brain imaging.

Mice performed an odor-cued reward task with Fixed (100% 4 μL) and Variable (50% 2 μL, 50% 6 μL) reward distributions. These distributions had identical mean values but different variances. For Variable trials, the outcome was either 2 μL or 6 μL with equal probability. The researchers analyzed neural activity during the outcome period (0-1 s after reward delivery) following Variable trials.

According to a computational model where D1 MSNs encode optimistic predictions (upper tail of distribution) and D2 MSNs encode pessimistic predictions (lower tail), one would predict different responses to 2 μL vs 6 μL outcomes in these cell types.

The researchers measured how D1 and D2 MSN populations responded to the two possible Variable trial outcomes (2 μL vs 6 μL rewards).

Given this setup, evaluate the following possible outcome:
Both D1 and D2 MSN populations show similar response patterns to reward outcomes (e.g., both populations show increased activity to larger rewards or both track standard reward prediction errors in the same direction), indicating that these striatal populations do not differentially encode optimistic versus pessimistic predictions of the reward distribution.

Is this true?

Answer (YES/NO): NO